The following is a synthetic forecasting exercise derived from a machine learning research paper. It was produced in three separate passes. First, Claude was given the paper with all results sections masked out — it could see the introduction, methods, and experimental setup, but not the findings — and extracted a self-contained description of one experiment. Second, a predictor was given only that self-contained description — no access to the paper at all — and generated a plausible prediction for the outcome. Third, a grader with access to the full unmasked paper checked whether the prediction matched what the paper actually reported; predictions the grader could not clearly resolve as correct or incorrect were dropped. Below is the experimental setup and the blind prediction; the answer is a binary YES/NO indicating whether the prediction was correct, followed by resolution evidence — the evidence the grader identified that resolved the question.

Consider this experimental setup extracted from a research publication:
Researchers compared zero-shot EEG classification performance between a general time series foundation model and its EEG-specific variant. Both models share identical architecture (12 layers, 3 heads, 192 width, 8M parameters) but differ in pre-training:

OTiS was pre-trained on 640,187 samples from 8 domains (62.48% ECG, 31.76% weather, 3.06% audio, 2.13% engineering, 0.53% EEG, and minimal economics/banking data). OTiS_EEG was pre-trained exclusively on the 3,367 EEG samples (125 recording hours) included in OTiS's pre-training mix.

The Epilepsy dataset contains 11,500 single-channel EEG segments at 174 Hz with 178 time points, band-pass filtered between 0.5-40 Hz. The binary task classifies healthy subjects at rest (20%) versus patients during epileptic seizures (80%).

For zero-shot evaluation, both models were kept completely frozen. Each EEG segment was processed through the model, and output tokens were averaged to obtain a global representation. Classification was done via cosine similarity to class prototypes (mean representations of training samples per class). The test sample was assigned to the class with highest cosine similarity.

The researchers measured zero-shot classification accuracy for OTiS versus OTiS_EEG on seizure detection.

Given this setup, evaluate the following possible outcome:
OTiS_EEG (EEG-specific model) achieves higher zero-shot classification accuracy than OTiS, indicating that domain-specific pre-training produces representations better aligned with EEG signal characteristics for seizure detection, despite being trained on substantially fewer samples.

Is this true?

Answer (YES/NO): NO